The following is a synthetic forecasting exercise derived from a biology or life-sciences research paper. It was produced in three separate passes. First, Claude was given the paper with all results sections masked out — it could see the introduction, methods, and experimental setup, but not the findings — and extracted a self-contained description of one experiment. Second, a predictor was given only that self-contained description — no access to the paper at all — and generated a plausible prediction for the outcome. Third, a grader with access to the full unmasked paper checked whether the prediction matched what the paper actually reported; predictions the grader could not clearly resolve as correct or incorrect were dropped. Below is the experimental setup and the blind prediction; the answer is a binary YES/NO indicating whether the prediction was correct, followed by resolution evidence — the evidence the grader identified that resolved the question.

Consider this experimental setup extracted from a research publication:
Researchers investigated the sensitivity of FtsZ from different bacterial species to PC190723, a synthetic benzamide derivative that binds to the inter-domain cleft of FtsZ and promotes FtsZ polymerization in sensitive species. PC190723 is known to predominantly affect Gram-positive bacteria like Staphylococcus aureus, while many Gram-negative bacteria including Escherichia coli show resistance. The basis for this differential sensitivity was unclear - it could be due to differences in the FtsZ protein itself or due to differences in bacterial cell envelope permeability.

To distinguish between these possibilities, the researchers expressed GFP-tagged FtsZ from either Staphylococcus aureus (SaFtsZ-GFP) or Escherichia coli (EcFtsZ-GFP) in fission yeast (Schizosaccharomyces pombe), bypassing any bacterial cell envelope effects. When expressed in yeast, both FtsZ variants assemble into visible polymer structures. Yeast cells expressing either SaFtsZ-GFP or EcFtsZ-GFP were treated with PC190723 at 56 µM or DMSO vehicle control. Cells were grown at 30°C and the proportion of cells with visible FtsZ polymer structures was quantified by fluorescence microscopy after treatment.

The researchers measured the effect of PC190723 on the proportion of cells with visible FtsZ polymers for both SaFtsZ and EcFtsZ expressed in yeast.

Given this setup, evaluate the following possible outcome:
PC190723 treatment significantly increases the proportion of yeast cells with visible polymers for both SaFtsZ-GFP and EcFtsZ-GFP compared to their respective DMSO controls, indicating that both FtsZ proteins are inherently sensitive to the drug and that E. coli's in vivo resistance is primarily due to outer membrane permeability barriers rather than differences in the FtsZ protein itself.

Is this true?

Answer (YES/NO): NO